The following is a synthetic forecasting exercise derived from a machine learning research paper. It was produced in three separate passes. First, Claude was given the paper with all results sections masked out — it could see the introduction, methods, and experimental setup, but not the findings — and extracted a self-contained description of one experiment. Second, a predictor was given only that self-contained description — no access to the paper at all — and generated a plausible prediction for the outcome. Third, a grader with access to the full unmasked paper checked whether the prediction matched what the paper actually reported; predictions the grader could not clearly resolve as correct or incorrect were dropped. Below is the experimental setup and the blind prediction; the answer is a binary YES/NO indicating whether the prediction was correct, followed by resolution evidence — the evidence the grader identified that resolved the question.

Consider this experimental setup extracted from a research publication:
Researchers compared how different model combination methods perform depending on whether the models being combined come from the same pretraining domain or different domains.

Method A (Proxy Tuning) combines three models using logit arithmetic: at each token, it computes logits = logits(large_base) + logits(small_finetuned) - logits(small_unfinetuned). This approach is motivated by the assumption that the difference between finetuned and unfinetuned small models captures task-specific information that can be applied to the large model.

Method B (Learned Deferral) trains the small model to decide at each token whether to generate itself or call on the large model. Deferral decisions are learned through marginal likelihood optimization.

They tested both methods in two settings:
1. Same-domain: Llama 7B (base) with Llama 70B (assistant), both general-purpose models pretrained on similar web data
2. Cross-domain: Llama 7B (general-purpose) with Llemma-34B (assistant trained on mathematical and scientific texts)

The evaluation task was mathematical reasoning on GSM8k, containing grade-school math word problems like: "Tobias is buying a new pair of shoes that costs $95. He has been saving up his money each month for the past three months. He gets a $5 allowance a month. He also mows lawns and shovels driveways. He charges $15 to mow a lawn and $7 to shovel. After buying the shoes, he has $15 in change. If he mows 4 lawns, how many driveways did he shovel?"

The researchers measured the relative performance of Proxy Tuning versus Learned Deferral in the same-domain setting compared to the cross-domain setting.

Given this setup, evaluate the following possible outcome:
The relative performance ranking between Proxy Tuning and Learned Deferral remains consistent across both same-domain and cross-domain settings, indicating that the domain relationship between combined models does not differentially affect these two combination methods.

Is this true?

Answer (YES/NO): NO